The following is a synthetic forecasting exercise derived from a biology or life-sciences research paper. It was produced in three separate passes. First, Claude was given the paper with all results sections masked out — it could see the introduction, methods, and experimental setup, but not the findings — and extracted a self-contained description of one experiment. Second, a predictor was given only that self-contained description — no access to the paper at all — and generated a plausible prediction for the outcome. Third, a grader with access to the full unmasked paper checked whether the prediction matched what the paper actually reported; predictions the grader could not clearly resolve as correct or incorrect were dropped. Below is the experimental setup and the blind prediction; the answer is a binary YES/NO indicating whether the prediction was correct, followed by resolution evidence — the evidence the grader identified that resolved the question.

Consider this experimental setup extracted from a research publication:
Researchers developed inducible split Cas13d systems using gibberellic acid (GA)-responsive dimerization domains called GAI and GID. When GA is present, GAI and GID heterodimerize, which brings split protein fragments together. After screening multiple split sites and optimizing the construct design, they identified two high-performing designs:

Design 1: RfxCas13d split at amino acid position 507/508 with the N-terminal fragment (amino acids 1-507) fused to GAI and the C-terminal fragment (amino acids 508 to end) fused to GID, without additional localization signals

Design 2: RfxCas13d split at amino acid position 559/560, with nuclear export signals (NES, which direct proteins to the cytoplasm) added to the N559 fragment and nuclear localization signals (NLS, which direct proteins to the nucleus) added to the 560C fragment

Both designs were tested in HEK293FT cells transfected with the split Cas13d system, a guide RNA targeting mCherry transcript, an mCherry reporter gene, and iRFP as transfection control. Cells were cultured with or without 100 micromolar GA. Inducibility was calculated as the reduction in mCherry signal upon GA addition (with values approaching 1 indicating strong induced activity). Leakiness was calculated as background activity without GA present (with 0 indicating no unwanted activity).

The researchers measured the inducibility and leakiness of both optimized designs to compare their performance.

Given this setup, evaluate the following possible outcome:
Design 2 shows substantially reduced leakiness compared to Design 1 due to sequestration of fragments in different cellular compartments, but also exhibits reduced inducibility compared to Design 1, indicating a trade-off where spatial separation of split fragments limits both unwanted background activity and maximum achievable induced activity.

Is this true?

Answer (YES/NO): NO